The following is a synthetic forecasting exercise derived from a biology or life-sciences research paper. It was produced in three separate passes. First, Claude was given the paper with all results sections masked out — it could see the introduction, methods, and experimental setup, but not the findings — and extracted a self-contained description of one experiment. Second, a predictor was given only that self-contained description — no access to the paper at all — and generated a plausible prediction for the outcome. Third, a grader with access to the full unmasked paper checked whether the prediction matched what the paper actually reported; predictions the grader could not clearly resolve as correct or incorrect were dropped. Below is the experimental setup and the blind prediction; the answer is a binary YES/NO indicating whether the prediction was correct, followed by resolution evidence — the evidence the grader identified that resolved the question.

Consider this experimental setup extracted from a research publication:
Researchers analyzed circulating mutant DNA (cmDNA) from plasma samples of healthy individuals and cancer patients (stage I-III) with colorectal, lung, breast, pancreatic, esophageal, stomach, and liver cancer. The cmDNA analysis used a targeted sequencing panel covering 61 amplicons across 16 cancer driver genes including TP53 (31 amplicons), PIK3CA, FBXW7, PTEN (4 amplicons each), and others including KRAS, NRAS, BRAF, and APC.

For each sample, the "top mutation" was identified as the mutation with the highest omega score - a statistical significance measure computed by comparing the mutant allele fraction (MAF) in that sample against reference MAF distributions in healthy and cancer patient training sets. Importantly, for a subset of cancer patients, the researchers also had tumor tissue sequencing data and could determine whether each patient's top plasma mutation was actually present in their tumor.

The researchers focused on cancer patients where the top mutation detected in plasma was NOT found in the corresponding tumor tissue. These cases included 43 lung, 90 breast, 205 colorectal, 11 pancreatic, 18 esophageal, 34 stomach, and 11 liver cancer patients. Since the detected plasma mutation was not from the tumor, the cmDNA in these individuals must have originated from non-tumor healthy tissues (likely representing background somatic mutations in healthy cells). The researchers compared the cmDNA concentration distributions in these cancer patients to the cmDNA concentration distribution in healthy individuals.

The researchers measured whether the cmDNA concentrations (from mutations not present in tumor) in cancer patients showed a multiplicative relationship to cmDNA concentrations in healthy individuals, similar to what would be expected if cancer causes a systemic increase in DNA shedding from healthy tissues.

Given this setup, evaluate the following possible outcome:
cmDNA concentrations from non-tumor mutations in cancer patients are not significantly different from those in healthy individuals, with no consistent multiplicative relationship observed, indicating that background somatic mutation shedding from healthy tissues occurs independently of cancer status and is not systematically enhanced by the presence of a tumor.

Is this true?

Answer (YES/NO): NO